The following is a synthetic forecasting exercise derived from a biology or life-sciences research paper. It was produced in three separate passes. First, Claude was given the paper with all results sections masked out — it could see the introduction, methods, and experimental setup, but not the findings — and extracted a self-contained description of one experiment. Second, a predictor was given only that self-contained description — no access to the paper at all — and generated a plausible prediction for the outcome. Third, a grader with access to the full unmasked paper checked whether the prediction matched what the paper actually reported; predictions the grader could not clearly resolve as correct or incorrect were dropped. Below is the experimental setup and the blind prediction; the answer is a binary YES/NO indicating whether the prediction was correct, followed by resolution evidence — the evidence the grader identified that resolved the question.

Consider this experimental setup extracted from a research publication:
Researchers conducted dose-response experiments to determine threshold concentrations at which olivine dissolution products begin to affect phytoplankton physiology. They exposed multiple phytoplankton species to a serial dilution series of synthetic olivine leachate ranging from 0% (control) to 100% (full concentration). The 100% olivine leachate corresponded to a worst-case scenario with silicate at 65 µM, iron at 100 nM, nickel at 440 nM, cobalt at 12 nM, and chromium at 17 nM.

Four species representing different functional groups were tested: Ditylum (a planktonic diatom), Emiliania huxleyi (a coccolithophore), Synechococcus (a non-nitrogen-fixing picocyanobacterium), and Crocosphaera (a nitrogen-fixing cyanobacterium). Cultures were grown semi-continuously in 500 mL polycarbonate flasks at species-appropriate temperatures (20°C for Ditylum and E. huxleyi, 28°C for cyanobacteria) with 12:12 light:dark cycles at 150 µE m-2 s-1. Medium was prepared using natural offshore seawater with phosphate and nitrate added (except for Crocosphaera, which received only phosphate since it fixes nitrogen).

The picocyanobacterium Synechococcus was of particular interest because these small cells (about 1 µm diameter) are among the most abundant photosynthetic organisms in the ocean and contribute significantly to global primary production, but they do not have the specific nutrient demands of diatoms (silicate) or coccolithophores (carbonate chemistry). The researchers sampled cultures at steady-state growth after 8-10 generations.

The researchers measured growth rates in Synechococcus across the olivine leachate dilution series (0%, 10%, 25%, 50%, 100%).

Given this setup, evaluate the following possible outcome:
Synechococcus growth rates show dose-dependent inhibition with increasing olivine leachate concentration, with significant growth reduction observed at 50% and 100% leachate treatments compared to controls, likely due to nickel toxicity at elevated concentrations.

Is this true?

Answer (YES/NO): NO